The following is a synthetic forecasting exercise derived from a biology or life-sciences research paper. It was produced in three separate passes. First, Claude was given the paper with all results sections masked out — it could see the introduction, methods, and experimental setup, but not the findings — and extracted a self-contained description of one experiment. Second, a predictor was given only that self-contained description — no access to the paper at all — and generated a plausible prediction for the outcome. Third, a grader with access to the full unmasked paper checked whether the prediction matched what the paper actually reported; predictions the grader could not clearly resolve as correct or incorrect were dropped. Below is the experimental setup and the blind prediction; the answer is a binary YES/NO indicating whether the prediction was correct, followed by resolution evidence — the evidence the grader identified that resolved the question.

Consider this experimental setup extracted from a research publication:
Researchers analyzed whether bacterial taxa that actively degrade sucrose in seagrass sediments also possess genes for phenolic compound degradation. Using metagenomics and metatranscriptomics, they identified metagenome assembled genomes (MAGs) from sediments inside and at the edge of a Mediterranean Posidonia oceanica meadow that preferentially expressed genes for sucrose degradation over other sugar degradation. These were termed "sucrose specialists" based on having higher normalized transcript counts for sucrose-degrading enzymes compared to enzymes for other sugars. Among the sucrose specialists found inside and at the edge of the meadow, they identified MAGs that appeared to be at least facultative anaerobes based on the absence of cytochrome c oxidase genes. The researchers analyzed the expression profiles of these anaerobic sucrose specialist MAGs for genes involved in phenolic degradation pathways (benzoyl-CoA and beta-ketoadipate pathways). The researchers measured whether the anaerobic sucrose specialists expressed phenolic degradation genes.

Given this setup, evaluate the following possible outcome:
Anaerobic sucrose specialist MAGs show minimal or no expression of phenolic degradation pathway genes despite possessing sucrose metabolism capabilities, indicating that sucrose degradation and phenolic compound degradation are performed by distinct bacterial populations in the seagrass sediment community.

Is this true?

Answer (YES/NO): NO